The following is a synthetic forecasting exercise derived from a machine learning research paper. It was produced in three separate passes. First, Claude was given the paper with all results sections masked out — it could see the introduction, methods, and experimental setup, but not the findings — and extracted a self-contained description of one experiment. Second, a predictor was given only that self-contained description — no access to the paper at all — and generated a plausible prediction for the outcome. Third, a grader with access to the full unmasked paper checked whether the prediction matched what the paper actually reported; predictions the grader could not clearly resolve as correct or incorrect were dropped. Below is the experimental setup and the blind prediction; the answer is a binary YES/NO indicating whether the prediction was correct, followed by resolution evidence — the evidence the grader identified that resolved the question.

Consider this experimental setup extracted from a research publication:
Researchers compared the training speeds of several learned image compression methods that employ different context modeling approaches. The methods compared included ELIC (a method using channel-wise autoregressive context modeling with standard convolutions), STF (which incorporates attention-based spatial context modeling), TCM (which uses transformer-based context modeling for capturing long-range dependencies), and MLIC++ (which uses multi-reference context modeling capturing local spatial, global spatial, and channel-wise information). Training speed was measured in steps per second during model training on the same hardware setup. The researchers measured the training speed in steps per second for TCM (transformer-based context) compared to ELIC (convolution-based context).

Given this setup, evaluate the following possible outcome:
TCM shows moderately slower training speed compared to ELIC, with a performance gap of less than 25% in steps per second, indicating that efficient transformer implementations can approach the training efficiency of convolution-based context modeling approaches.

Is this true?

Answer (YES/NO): NO